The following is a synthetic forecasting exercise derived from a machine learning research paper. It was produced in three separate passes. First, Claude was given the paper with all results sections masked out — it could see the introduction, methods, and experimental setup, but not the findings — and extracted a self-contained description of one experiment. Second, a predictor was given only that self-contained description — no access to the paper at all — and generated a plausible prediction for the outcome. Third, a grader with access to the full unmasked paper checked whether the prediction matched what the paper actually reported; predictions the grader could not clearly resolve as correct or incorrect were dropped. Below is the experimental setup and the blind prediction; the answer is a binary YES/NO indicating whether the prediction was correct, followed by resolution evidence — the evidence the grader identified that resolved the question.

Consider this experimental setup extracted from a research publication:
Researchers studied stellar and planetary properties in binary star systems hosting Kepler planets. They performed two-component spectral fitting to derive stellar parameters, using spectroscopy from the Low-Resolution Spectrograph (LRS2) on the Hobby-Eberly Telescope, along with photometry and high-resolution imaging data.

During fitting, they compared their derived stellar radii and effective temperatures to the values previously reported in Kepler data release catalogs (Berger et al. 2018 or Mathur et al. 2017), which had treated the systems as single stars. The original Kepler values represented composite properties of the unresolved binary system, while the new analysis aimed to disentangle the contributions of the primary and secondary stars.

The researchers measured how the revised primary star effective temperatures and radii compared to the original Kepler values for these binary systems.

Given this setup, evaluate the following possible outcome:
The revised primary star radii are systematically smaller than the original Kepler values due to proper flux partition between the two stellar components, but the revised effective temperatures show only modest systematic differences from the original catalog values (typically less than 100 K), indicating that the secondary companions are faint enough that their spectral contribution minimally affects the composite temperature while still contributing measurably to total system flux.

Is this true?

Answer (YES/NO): NO